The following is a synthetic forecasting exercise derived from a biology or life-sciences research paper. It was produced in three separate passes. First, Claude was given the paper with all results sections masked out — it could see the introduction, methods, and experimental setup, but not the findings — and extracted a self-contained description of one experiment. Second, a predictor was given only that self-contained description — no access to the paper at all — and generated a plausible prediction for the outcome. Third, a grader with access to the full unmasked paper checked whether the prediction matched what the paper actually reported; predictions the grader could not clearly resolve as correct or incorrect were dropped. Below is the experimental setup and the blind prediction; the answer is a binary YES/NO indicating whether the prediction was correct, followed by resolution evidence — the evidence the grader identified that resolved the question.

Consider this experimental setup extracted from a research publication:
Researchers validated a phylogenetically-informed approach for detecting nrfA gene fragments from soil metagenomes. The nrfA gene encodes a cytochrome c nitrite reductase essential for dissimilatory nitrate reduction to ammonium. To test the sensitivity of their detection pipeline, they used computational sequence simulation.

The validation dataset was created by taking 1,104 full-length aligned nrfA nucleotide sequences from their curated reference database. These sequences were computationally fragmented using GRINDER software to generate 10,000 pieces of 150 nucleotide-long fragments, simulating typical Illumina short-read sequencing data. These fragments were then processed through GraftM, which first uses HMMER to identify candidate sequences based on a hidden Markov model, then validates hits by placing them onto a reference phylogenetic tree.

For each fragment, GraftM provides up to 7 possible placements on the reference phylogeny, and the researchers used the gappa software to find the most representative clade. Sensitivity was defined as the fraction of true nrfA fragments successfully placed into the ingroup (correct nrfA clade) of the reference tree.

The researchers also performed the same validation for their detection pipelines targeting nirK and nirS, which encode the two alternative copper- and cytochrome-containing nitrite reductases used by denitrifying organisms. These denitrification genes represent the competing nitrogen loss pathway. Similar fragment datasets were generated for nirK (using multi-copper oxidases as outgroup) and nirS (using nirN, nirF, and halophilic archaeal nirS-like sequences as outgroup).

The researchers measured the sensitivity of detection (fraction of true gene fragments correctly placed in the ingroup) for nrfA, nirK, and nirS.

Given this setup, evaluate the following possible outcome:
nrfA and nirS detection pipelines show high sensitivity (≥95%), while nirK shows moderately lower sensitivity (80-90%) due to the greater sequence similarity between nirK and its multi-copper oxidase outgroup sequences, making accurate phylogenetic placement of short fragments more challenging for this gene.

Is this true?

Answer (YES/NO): NO